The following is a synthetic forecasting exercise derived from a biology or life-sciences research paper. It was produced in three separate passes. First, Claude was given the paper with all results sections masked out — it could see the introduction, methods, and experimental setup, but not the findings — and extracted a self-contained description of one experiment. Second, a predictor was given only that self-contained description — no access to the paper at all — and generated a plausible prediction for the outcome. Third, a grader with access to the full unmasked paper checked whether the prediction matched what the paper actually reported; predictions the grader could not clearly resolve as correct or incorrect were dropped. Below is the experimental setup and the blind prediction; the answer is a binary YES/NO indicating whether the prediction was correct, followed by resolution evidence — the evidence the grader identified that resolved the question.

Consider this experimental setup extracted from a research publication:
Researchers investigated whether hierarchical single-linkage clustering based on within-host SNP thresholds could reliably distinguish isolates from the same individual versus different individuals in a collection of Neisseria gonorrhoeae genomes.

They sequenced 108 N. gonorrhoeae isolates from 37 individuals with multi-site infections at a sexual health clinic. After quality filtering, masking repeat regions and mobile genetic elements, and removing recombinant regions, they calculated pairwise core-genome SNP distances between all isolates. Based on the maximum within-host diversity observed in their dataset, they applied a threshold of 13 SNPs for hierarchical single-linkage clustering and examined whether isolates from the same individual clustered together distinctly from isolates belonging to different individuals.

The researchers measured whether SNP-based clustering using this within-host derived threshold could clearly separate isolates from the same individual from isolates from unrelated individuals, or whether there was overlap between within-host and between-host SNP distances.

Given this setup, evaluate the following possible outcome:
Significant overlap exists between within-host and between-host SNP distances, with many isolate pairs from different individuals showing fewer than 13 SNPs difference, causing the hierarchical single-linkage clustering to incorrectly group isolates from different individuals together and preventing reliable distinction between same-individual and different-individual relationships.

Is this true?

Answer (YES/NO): YES